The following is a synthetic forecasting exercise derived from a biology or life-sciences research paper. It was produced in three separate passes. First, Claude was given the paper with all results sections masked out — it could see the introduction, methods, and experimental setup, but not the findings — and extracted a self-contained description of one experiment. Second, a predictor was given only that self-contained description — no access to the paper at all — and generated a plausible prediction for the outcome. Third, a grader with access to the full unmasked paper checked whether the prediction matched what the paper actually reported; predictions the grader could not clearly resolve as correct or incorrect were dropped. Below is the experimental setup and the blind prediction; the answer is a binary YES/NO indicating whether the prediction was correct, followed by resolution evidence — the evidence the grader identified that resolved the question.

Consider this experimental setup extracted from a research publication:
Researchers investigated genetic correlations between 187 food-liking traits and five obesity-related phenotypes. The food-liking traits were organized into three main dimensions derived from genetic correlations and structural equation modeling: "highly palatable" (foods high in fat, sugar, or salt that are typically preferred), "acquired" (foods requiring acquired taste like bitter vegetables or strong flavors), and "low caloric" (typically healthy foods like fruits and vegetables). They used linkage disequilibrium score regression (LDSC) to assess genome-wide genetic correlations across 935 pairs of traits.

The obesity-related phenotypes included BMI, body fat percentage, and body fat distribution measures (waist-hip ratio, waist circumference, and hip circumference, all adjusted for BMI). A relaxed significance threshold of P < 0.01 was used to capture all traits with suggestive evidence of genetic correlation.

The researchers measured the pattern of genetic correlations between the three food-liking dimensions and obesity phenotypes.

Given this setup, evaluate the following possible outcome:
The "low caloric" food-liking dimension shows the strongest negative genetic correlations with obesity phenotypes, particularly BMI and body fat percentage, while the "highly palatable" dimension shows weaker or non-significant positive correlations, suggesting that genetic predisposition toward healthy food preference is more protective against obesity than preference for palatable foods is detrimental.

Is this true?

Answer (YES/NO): NO